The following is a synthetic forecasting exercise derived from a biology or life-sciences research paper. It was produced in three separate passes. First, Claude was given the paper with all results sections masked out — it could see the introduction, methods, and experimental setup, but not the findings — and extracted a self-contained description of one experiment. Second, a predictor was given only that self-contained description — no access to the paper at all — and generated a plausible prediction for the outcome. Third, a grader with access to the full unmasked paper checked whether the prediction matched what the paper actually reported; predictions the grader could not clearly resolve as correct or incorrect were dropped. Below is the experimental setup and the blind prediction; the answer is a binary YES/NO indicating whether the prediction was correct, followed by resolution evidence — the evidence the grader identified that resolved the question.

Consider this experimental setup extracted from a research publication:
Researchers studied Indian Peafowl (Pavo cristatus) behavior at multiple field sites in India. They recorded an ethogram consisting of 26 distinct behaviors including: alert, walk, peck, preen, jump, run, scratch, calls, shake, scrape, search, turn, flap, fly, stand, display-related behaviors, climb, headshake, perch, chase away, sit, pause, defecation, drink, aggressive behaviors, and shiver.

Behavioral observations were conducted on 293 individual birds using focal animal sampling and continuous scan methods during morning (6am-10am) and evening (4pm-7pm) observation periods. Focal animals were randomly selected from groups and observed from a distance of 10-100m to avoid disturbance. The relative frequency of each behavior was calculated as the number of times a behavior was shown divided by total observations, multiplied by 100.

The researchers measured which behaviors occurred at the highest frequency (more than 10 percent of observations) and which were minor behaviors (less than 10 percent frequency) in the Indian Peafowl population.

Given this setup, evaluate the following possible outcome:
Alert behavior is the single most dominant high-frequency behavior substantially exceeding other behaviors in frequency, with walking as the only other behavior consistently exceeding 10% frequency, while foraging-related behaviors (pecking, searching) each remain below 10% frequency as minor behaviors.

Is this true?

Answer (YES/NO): NO